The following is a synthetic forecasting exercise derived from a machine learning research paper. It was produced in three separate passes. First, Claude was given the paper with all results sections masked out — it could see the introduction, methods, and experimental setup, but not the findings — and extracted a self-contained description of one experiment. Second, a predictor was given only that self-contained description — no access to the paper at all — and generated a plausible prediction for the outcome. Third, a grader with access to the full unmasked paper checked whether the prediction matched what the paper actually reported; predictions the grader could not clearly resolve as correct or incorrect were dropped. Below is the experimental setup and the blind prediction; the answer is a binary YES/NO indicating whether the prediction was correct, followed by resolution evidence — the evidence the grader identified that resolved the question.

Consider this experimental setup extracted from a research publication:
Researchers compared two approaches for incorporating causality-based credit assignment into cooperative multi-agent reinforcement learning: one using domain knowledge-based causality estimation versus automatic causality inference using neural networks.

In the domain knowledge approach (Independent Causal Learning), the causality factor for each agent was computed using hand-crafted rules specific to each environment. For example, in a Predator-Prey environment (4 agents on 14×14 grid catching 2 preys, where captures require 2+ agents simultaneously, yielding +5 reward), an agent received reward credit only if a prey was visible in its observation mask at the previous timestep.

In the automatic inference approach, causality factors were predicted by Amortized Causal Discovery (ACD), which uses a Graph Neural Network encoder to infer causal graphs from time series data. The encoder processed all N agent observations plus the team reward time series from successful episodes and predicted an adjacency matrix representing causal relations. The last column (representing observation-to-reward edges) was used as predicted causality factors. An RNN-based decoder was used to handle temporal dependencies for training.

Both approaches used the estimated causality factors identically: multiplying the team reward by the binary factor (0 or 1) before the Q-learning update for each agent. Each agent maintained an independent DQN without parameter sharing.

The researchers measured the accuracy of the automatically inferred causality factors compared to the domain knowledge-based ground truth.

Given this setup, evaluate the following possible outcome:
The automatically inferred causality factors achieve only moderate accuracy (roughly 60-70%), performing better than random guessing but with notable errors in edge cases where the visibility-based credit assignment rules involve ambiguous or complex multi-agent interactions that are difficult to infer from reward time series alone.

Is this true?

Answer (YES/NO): YES